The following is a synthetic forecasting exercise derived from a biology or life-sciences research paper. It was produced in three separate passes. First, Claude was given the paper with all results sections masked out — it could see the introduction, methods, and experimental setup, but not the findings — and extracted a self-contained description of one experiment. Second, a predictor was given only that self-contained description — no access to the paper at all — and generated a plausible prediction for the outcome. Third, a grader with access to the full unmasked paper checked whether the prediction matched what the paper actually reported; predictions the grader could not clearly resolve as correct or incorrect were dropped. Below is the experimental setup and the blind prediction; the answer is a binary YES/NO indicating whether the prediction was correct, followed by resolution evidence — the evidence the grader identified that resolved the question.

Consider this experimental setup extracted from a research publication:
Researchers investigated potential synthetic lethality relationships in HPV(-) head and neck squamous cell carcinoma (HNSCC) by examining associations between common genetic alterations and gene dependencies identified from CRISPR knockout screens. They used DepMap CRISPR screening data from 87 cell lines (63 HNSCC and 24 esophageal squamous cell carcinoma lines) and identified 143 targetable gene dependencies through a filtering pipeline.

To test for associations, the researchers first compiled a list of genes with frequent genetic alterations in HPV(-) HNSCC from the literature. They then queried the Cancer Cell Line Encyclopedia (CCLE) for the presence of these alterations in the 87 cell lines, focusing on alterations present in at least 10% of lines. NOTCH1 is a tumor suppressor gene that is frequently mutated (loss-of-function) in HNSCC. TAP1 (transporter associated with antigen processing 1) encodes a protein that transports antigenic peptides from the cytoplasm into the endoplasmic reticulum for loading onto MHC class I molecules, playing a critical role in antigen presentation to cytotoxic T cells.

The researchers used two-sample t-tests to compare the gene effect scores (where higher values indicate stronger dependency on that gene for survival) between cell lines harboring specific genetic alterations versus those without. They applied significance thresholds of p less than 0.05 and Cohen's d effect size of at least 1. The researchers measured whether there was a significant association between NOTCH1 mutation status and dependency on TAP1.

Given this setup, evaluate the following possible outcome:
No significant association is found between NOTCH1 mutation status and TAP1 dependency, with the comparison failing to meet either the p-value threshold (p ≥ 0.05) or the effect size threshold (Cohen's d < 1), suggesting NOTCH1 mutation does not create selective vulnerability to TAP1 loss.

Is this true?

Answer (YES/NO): NO